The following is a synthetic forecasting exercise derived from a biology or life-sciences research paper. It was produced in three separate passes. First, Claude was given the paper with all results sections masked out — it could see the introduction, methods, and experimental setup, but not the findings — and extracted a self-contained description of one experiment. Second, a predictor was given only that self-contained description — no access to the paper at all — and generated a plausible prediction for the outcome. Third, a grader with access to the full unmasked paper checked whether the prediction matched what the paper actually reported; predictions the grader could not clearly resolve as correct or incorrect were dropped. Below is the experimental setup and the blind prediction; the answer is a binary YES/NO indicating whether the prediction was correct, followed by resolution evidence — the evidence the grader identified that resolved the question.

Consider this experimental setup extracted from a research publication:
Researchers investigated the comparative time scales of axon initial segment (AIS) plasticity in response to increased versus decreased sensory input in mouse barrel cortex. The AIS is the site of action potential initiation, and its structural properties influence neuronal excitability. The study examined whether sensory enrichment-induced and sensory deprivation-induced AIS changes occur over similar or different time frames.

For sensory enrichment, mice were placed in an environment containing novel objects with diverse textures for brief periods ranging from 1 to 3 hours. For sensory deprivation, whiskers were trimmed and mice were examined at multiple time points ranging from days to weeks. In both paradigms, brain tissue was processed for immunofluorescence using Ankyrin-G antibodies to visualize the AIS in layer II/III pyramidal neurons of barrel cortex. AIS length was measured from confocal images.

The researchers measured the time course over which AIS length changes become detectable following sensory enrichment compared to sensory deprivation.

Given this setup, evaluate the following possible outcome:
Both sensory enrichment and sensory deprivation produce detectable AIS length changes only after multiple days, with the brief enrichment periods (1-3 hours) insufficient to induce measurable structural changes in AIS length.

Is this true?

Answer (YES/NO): NO